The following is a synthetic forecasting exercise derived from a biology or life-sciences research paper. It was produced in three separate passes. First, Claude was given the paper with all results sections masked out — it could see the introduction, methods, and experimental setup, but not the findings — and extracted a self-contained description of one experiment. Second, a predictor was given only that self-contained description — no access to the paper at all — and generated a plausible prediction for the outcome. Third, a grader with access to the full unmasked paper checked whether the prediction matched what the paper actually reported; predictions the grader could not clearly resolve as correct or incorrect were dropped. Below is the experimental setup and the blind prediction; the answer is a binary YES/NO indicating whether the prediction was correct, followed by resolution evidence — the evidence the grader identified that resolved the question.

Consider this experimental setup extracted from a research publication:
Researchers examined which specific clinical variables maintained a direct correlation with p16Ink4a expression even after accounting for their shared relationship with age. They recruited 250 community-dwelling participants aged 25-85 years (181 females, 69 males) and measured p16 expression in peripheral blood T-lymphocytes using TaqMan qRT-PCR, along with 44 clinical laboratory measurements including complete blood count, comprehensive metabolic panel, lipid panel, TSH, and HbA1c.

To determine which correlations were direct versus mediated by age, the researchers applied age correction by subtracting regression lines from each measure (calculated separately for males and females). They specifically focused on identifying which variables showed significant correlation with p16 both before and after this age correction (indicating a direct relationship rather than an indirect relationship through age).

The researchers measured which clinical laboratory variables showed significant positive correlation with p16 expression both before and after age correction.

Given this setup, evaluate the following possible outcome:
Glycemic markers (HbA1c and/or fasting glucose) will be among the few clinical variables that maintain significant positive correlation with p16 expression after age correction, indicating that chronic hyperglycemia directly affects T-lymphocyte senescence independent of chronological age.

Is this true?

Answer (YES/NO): NO